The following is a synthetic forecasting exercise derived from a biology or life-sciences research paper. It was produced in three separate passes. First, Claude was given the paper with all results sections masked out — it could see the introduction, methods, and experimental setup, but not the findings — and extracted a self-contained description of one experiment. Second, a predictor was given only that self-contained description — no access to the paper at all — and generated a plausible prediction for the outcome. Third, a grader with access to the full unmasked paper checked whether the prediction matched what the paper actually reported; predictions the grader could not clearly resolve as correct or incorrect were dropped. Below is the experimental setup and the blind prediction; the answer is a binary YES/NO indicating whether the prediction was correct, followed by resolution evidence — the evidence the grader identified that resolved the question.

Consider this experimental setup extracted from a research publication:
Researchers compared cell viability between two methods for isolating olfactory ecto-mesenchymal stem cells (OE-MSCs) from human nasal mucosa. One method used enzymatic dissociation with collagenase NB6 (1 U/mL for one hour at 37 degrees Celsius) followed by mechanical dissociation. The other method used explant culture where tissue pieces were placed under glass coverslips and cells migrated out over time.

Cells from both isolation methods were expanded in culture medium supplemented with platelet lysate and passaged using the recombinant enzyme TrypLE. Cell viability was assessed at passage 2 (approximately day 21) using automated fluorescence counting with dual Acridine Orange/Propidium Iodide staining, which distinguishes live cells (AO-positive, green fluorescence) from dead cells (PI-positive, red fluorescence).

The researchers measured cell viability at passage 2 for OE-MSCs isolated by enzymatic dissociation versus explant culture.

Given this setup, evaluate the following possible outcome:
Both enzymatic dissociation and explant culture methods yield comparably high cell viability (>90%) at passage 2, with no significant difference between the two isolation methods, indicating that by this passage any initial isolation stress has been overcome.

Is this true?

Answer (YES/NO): NO